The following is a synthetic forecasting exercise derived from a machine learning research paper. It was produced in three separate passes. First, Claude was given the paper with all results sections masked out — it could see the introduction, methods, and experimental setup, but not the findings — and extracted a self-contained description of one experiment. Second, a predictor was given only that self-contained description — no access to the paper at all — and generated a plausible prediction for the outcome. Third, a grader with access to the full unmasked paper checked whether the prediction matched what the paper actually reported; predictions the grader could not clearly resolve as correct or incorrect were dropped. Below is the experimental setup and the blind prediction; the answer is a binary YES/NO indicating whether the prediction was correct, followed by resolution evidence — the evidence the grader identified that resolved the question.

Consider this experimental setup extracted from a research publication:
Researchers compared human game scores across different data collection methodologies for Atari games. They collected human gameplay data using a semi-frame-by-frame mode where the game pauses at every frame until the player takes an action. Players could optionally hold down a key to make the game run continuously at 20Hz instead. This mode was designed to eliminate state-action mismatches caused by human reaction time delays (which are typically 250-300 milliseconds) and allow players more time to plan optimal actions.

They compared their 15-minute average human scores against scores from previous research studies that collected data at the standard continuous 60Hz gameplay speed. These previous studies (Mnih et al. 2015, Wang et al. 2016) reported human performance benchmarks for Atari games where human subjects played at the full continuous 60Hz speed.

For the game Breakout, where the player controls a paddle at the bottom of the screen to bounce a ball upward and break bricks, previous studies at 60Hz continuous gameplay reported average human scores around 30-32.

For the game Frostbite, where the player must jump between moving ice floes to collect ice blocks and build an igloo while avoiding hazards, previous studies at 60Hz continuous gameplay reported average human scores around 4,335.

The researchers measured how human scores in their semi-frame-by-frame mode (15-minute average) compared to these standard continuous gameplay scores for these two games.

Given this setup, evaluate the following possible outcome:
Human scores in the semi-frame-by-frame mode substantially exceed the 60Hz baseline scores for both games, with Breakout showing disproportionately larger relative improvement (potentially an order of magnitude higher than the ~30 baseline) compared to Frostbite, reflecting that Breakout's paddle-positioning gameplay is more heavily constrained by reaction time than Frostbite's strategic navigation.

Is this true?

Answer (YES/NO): YES